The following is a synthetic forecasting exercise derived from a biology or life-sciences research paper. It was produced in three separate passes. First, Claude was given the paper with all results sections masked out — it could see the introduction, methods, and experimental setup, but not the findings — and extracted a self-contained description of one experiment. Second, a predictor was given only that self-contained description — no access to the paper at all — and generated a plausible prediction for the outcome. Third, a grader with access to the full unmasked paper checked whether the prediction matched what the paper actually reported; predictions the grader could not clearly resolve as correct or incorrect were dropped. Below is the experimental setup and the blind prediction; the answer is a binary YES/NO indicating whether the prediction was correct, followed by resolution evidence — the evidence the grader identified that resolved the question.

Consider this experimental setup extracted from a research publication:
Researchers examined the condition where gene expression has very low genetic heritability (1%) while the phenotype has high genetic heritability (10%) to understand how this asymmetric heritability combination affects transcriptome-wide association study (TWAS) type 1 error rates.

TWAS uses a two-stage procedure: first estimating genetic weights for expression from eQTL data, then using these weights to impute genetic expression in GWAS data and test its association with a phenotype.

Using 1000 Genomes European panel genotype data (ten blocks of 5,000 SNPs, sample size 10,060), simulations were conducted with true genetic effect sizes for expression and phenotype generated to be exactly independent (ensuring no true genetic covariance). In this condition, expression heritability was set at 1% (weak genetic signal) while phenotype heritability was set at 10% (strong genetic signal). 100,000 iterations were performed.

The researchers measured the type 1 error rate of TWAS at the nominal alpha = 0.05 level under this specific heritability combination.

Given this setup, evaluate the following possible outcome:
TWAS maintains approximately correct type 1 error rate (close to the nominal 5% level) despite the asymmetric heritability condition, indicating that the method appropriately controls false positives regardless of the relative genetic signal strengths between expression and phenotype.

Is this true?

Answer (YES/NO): NO